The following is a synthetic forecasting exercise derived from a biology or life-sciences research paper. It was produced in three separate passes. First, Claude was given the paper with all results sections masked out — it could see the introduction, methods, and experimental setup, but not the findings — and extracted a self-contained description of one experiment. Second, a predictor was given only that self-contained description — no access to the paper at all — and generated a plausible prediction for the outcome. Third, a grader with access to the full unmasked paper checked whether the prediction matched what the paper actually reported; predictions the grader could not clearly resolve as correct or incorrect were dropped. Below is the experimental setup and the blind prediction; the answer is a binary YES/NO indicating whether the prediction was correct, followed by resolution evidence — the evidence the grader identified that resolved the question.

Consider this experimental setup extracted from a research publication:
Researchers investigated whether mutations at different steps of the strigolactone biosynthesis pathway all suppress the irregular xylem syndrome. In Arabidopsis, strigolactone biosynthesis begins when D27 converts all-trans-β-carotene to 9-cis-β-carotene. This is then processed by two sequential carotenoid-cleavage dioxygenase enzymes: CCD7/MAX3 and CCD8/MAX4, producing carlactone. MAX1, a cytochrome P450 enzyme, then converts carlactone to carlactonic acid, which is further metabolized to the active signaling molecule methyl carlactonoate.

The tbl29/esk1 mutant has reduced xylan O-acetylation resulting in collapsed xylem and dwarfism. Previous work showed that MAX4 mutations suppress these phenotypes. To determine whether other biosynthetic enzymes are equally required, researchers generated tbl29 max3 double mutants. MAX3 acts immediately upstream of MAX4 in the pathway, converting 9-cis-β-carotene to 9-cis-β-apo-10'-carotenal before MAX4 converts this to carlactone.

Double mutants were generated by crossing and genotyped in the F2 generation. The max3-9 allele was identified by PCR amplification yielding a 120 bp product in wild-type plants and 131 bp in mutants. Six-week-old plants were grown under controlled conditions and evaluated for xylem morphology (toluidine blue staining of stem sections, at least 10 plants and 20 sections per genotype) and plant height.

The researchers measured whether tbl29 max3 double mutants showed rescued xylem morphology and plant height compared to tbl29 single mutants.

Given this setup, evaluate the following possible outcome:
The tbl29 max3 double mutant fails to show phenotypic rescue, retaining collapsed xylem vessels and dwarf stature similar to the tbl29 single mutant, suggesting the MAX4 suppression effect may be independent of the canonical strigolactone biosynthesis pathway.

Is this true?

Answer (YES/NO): NO